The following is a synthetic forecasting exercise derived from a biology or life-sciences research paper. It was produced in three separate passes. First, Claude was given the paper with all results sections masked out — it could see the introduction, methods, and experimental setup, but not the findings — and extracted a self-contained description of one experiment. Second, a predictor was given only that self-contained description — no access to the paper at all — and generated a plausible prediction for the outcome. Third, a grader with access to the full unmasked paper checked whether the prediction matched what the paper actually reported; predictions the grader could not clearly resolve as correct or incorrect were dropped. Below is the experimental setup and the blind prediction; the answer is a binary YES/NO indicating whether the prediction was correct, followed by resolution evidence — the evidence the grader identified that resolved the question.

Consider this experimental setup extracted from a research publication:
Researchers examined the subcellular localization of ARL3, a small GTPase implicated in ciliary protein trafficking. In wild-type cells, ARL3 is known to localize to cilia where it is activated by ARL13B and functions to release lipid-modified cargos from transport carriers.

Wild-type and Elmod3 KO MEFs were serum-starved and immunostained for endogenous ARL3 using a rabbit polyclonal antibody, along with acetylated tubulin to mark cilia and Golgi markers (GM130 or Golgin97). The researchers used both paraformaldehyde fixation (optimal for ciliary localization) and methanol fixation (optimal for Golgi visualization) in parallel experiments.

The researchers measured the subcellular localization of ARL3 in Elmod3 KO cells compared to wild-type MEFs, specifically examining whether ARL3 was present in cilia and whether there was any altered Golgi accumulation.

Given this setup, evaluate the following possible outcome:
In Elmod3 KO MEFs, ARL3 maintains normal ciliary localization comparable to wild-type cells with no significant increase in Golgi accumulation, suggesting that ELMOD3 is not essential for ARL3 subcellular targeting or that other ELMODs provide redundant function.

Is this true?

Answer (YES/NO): NO